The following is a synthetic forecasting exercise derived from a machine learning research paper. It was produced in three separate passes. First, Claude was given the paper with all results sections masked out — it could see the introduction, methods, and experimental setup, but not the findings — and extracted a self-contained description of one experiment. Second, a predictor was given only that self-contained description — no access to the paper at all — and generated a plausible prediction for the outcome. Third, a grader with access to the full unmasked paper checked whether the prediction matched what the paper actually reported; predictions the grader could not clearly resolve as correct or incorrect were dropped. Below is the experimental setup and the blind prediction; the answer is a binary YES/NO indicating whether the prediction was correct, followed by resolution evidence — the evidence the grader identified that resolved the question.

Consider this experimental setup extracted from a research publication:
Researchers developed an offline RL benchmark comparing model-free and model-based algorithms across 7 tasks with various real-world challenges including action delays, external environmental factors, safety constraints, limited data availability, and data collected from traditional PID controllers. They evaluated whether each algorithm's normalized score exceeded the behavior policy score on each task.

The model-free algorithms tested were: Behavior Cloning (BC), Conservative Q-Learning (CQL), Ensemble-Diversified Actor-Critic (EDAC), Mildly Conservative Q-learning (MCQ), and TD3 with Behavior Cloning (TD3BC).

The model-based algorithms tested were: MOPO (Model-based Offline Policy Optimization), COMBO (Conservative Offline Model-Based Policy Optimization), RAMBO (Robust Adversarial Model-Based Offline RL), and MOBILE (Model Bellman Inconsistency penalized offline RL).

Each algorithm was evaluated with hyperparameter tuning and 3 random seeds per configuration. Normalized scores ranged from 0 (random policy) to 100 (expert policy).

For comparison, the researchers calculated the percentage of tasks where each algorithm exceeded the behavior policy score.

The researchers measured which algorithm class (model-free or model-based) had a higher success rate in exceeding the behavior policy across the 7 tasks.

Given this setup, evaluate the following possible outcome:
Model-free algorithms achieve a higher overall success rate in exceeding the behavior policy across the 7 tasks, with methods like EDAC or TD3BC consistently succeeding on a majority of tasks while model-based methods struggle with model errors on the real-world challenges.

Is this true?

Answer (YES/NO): YES